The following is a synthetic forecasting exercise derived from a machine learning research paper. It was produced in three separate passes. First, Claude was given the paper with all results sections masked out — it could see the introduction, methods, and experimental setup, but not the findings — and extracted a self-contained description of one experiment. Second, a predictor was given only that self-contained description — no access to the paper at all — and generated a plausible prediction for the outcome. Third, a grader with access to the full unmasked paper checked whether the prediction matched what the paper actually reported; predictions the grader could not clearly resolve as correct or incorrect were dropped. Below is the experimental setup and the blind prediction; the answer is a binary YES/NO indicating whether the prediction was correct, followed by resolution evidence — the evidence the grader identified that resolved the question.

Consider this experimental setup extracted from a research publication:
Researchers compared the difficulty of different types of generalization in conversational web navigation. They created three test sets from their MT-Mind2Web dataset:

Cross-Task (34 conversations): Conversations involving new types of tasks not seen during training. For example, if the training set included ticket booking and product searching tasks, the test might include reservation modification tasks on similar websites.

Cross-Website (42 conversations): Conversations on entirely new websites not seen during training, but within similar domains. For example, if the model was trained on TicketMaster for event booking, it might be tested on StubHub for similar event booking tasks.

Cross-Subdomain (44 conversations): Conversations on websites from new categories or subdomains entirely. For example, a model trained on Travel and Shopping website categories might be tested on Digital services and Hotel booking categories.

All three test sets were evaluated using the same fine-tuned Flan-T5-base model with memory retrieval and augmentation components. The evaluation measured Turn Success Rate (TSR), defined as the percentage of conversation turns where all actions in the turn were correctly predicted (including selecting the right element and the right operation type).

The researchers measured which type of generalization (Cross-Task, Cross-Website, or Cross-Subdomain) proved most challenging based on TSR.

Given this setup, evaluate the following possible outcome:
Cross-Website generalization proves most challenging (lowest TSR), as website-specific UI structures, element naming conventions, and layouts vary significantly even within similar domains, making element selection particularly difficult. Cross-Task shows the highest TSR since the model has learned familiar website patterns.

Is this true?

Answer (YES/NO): YES